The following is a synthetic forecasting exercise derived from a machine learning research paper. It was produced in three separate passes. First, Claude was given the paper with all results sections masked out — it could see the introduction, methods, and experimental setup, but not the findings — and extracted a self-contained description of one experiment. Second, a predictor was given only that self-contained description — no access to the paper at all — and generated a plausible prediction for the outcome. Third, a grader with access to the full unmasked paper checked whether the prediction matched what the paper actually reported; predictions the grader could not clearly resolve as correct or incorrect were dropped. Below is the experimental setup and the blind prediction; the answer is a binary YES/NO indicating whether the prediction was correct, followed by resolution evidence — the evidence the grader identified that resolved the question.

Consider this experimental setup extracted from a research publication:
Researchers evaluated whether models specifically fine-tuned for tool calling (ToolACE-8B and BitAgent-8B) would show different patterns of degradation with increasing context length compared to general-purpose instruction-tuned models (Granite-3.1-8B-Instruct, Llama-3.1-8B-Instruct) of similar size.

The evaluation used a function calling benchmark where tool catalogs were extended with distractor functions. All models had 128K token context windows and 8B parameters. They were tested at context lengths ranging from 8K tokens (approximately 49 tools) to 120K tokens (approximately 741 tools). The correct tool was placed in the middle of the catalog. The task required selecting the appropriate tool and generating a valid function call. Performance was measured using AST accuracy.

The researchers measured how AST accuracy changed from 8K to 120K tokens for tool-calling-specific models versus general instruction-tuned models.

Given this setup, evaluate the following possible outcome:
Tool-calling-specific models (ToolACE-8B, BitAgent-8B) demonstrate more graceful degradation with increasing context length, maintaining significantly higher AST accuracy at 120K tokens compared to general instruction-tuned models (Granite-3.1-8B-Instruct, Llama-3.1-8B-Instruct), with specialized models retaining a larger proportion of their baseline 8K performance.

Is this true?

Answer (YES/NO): NO